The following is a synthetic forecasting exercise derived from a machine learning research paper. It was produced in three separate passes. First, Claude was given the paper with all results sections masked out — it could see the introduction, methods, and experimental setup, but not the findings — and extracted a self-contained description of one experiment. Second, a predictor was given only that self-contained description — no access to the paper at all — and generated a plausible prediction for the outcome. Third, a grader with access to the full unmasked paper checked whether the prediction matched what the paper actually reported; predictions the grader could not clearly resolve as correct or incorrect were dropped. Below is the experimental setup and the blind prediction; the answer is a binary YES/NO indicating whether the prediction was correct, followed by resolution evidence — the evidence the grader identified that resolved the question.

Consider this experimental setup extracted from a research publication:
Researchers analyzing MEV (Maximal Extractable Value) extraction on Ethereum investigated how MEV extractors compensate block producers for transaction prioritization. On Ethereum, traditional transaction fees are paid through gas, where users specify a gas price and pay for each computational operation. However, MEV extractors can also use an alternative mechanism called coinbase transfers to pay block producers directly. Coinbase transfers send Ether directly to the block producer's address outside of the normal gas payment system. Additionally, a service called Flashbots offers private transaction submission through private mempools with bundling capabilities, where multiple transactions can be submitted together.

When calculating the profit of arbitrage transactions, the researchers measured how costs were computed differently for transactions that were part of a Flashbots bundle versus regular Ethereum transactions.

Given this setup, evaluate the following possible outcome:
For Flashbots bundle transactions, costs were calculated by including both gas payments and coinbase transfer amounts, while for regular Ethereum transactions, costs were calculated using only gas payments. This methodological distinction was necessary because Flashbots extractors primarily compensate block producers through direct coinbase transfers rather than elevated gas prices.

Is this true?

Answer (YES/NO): YES